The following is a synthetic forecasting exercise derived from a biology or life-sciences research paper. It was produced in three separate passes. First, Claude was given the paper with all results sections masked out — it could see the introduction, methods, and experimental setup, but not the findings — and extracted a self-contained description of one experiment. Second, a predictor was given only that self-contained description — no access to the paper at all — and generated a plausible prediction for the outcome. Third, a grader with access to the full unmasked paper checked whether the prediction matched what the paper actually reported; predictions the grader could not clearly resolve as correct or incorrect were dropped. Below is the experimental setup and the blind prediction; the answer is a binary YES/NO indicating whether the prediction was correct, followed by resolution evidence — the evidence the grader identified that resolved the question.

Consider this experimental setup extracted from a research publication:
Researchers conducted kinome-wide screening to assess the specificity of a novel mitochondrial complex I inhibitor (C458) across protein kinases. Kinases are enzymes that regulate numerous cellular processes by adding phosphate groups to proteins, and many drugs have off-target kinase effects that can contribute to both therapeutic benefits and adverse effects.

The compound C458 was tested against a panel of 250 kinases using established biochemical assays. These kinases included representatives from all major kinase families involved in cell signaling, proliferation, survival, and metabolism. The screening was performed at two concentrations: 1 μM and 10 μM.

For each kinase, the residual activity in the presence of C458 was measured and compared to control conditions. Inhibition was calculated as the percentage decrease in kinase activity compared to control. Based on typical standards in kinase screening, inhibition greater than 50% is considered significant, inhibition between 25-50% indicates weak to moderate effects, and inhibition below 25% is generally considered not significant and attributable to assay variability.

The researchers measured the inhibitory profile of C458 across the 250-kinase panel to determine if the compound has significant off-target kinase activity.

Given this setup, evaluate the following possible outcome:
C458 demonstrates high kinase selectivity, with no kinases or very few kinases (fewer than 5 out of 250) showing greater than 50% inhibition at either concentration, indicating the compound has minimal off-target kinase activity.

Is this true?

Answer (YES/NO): YES